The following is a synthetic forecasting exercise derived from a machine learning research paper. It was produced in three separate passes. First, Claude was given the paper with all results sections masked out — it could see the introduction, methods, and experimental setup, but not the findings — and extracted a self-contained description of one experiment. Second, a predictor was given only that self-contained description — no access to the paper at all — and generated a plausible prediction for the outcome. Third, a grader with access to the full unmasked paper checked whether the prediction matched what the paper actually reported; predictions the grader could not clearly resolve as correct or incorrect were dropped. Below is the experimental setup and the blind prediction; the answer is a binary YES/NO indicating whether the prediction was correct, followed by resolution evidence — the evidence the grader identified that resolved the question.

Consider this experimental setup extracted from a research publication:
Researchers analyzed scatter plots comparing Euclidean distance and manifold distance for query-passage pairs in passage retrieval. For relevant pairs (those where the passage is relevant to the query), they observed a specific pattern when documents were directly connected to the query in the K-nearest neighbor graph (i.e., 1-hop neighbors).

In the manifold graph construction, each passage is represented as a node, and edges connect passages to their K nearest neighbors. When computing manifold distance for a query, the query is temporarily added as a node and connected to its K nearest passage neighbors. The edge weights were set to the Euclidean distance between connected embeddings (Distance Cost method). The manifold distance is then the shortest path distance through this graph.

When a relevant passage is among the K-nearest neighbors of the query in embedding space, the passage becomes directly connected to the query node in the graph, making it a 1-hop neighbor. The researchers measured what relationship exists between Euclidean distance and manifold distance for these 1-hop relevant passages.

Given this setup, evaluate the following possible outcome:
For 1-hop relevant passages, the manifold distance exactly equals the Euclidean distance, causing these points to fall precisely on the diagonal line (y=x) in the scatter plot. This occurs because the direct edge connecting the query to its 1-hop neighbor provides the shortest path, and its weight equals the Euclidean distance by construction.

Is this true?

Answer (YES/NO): YES